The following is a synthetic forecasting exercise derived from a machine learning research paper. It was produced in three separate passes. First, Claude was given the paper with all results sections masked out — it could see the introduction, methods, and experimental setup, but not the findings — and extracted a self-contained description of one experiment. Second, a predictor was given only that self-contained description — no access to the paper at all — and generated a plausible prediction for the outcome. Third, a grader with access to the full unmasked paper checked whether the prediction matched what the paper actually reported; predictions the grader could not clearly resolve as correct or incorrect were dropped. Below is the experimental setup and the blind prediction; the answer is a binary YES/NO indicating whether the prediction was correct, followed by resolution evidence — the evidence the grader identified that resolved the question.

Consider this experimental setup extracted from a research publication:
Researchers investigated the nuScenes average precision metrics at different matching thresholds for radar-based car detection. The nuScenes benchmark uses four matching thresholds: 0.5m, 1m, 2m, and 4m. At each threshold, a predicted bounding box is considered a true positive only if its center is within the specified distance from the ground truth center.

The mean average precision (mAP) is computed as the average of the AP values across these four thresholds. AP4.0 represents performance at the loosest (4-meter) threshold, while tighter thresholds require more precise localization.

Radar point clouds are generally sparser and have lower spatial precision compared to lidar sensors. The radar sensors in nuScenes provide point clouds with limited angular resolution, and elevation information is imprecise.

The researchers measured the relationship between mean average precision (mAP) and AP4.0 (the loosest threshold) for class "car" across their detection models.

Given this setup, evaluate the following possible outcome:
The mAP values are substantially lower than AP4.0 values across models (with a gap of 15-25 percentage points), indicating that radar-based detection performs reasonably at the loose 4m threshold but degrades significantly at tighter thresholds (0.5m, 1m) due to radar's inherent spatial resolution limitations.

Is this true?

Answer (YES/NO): YES